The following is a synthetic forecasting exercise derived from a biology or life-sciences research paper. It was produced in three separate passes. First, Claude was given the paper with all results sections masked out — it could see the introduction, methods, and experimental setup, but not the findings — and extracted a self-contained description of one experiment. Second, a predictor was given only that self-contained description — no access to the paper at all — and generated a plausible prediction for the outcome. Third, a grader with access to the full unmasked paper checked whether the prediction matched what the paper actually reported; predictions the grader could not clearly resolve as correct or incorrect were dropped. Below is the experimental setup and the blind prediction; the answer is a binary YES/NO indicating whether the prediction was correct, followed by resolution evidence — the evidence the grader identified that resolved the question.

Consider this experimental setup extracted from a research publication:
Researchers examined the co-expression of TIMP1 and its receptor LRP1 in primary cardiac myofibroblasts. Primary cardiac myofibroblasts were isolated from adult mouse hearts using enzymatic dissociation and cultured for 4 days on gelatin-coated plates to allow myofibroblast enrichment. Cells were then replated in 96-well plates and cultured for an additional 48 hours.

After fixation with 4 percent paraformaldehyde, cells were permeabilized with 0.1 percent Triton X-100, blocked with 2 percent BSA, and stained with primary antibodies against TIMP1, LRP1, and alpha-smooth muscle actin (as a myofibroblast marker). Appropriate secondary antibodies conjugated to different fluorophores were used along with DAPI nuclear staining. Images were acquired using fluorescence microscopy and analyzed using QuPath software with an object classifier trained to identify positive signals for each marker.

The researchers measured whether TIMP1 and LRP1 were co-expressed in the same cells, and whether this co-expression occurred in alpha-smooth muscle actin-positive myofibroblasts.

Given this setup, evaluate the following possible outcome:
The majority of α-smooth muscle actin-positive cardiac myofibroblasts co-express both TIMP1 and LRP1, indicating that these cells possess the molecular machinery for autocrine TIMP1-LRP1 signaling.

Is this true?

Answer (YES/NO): YES